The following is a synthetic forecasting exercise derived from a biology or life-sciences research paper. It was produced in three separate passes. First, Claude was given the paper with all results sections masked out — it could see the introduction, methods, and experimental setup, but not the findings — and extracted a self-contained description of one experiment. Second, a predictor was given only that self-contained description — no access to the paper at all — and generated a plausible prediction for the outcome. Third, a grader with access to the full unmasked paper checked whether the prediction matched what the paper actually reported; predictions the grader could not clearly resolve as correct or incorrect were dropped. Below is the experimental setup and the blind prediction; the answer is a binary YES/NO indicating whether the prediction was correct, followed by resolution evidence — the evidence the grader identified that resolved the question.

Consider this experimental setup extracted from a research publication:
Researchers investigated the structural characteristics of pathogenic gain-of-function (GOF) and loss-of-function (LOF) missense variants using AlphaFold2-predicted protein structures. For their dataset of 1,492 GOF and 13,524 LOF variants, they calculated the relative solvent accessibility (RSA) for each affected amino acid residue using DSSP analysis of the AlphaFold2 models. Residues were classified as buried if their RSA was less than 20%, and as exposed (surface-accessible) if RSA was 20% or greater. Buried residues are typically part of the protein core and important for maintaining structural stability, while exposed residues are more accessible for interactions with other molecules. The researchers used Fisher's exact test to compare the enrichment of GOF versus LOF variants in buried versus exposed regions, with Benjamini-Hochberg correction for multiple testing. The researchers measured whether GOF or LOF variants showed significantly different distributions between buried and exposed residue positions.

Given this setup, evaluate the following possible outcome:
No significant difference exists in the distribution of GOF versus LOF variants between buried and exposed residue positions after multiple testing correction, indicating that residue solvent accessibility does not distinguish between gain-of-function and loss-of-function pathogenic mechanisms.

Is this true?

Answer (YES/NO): NO